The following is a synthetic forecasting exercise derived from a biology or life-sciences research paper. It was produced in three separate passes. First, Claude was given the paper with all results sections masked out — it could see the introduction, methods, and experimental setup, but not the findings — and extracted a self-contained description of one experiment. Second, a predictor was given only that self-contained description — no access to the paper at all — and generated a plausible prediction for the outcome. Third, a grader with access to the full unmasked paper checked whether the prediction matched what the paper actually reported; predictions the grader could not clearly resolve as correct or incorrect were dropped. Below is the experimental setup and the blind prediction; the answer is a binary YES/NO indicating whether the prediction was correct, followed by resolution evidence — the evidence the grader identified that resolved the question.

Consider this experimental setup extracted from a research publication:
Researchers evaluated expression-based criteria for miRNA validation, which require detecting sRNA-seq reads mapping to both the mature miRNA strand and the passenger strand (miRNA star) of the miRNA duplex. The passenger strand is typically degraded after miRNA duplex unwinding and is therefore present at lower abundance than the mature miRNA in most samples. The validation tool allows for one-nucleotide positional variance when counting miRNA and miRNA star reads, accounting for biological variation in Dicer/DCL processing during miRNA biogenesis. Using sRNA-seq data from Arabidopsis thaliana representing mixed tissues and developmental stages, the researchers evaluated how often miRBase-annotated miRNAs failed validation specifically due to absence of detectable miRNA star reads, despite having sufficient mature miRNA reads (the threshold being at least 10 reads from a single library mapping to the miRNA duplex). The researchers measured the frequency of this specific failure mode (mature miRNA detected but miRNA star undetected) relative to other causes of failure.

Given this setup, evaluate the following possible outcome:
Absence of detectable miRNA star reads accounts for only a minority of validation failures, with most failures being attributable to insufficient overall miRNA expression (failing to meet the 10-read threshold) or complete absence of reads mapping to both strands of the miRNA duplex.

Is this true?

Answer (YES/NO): YES